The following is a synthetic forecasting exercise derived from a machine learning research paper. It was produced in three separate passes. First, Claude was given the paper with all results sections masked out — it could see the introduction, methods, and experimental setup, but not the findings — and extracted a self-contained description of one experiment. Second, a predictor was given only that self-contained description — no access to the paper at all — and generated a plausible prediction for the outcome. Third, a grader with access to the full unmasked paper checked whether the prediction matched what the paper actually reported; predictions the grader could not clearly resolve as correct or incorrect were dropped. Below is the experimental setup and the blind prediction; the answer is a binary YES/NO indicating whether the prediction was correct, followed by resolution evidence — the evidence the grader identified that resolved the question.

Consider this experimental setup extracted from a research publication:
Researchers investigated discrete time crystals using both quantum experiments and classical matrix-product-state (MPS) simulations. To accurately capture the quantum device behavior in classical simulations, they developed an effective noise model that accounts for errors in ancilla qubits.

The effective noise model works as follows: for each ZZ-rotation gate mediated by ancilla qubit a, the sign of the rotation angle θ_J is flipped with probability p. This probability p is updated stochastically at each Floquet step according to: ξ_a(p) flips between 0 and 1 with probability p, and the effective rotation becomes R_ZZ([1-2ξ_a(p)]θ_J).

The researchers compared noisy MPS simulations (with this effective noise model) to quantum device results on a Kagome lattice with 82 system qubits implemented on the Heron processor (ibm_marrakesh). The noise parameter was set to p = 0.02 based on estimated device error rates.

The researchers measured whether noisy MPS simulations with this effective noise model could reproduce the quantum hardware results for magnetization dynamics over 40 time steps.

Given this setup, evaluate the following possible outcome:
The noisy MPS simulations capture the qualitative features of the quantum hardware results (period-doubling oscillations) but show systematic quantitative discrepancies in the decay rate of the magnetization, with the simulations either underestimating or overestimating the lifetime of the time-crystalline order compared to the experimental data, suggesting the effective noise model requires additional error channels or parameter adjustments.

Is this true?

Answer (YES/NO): NO